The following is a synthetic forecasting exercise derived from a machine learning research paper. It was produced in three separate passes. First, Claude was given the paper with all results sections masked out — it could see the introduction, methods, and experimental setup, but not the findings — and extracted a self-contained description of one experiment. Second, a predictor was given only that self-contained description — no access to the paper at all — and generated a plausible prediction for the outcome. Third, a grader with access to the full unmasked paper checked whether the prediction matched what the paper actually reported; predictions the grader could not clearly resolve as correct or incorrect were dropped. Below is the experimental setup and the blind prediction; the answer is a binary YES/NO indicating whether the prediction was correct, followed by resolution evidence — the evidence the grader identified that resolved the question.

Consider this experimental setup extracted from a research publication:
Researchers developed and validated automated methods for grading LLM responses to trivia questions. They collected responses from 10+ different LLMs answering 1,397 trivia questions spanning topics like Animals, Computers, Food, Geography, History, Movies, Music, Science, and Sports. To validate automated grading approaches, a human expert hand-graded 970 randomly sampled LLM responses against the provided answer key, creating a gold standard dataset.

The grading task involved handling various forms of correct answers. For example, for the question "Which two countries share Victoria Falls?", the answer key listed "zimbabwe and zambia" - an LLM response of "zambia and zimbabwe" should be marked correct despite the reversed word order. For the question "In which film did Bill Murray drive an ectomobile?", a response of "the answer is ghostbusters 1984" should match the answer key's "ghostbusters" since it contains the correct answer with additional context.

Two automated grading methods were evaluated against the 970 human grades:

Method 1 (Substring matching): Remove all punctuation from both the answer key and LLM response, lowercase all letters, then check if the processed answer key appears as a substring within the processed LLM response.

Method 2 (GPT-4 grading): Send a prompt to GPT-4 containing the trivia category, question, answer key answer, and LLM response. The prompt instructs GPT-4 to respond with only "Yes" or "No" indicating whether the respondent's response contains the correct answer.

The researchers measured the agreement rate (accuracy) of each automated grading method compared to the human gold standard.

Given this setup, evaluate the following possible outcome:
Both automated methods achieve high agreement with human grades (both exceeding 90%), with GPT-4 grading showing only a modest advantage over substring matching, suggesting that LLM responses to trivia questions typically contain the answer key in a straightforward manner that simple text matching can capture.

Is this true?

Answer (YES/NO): NO